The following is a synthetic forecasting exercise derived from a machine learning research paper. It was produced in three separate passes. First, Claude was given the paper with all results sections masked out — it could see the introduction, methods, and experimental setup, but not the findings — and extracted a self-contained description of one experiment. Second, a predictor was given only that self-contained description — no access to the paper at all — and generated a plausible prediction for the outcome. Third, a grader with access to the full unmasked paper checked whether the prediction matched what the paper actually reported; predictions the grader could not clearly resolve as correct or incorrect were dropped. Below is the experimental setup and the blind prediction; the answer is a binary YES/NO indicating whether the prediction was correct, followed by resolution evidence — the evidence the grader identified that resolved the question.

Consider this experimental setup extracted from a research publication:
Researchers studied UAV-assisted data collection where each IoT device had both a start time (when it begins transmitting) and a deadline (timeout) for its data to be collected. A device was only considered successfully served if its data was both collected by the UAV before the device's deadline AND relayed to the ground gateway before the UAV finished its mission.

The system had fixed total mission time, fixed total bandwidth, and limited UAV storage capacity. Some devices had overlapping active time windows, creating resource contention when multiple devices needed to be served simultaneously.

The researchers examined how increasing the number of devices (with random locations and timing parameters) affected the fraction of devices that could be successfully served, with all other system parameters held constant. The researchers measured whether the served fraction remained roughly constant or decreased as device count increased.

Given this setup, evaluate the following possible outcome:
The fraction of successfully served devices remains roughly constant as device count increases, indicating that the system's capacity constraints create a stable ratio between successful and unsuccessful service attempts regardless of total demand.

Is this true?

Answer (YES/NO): NO